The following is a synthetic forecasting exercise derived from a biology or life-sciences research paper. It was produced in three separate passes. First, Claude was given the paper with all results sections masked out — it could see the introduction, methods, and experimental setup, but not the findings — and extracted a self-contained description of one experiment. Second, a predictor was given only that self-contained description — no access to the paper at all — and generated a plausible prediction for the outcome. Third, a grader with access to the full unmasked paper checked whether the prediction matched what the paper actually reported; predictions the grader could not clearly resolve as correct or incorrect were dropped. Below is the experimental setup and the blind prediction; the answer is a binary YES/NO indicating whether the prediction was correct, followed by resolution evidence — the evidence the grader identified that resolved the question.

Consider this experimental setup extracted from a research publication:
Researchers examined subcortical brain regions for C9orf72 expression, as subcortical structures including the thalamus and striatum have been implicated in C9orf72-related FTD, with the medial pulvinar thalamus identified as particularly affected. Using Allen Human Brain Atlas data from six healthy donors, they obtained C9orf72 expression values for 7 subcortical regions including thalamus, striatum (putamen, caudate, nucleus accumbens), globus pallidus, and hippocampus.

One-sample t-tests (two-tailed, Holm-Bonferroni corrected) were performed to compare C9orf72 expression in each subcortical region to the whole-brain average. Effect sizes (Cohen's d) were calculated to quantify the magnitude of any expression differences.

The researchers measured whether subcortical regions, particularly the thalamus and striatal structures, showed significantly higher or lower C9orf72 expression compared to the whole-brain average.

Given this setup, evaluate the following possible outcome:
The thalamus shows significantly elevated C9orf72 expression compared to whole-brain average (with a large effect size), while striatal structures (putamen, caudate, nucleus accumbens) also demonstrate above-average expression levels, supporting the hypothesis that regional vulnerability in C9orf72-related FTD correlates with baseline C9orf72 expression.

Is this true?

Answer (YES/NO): NO